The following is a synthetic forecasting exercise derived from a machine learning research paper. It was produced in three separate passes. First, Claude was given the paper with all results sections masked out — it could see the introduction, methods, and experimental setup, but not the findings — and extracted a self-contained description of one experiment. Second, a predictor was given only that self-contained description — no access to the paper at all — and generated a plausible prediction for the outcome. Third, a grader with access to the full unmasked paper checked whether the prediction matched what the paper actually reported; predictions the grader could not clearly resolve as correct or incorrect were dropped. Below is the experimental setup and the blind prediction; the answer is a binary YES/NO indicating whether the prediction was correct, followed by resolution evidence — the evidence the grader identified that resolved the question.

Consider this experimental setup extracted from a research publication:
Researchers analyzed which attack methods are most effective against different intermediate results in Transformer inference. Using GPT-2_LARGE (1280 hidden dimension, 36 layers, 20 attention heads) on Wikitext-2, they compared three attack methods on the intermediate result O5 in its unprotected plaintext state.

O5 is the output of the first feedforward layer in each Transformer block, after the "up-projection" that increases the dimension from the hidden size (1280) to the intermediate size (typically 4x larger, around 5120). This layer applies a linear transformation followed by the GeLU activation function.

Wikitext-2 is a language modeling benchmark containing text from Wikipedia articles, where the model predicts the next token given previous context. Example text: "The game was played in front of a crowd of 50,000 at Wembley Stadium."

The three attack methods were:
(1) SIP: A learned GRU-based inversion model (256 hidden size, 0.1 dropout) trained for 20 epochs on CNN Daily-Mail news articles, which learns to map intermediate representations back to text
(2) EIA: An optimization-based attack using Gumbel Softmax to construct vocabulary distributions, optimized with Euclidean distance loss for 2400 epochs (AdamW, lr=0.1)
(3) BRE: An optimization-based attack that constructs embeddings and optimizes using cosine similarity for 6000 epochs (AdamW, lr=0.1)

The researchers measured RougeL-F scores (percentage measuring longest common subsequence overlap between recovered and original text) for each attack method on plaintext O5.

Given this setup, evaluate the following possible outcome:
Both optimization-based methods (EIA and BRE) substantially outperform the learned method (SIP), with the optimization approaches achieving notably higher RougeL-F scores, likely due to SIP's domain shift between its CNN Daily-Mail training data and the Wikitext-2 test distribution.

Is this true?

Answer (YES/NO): YES